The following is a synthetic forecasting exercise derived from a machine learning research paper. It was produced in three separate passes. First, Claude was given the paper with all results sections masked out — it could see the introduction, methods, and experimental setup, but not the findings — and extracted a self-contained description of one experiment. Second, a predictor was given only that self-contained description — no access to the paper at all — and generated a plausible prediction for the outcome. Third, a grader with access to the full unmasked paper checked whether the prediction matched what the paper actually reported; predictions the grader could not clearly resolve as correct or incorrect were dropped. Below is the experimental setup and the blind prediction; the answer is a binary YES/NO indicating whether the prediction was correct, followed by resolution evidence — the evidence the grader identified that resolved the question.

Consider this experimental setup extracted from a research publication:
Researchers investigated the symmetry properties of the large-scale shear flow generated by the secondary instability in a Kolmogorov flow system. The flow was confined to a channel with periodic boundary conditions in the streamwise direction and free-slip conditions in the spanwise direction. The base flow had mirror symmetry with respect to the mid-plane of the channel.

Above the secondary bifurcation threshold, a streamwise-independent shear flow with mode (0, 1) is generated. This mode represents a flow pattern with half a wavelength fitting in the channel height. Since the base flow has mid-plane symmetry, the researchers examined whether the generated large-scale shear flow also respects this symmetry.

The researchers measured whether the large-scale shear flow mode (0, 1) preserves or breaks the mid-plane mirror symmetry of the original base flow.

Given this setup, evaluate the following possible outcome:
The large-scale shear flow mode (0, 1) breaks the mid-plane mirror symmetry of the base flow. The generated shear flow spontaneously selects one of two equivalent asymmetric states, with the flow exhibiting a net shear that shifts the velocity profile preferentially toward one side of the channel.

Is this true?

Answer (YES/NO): YES